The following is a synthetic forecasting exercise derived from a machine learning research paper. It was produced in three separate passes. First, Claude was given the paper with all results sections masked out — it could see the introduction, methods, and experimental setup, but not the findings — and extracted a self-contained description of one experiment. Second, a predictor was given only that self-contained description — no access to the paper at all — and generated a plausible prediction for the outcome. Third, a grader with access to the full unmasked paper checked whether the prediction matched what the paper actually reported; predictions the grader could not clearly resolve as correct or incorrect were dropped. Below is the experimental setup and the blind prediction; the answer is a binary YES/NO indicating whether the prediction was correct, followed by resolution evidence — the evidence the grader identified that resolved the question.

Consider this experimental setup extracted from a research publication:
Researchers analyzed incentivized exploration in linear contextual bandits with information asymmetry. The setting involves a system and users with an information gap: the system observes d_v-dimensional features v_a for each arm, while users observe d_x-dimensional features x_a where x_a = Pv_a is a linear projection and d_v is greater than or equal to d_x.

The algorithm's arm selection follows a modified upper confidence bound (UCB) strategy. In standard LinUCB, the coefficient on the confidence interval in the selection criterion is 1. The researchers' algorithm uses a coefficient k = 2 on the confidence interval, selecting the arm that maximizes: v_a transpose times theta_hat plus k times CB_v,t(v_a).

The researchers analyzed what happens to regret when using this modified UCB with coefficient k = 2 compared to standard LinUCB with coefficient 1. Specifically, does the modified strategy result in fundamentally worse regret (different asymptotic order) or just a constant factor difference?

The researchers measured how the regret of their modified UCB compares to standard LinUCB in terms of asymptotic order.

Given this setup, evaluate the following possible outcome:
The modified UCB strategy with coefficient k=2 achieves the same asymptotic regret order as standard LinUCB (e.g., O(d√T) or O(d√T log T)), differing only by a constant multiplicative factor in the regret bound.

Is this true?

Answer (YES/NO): YES